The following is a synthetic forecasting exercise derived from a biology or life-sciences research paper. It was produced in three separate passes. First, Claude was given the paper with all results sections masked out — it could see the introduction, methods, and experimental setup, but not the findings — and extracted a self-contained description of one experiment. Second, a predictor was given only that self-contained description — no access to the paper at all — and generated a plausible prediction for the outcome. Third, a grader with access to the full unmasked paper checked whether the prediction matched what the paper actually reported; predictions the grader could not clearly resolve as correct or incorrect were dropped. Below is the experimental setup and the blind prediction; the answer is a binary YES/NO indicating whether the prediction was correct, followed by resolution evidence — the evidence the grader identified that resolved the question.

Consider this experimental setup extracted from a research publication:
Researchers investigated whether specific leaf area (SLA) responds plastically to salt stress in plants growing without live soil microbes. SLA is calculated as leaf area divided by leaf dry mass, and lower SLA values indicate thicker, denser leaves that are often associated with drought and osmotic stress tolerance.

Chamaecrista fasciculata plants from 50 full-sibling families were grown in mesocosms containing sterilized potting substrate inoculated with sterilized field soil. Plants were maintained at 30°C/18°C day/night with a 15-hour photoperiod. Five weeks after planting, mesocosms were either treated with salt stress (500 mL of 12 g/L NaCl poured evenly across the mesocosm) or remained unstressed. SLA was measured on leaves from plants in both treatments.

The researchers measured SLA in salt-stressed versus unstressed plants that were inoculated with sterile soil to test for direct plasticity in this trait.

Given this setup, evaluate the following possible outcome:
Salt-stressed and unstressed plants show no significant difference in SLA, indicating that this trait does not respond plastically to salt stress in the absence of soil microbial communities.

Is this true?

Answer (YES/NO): NO